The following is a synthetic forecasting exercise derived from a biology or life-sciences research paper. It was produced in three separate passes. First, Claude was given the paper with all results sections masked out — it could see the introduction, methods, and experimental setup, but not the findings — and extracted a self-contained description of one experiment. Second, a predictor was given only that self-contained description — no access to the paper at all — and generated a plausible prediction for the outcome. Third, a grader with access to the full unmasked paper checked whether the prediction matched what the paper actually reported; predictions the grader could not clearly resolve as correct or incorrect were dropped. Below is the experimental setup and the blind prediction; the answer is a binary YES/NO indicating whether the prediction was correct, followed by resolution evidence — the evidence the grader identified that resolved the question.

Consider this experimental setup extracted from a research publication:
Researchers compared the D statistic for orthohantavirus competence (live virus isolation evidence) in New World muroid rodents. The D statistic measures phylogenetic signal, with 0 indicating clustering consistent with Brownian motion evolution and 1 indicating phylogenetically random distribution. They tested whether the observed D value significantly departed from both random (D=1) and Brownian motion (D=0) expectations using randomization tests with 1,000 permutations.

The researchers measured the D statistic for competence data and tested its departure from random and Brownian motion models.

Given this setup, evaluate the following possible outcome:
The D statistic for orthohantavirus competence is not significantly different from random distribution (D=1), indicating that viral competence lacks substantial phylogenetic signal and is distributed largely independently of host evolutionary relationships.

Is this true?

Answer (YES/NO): YES